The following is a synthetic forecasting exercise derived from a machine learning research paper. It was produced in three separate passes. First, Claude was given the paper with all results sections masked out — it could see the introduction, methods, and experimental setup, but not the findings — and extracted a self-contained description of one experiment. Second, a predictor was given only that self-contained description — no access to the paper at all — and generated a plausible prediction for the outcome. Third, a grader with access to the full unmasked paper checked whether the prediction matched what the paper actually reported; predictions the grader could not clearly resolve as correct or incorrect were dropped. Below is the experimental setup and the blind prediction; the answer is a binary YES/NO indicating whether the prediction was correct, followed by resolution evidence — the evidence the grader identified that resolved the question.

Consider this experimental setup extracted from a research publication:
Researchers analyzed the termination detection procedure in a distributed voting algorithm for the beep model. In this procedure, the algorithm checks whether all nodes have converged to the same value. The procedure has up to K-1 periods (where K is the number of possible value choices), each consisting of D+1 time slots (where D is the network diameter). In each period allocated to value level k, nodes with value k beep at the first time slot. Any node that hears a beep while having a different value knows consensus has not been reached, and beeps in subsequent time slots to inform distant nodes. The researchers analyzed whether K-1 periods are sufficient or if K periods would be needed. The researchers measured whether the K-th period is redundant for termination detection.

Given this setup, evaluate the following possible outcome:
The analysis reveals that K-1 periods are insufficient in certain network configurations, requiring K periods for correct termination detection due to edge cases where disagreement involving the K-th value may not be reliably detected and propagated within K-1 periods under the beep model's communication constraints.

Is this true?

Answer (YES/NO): NO